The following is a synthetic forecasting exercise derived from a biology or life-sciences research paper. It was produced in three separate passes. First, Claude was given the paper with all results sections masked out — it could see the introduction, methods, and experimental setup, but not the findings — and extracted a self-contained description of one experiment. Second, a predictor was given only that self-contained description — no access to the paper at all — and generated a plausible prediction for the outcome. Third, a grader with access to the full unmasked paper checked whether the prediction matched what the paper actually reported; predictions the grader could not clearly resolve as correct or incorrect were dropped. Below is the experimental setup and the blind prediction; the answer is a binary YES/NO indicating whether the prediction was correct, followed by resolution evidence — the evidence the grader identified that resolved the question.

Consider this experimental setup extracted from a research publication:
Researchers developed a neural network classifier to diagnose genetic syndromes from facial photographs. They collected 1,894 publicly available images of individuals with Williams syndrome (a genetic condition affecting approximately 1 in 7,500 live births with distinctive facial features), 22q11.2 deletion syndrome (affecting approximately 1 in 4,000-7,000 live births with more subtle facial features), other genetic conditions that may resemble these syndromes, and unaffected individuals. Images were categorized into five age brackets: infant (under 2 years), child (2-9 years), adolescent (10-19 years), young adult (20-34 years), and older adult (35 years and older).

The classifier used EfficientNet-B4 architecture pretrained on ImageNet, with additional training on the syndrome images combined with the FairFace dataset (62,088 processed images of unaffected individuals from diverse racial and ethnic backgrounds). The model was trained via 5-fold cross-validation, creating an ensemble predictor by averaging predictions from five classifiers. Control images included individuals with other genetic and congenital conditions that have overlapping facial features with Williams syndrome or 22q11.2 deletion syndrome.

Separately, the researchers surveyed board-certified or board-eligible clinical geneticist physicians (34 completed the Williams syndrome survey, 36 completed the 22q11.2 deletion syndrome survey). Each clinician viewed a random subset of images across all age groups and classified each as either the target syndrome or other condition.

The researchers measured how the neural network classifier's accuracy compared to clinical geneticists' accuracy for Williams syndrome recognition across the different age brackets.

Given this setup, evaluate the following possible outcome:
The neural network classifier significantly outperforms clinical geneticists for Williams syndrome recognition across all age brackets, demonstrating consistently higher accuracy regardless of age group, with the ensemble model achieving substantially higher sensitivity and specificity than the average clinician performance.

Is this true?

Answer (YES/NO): NO